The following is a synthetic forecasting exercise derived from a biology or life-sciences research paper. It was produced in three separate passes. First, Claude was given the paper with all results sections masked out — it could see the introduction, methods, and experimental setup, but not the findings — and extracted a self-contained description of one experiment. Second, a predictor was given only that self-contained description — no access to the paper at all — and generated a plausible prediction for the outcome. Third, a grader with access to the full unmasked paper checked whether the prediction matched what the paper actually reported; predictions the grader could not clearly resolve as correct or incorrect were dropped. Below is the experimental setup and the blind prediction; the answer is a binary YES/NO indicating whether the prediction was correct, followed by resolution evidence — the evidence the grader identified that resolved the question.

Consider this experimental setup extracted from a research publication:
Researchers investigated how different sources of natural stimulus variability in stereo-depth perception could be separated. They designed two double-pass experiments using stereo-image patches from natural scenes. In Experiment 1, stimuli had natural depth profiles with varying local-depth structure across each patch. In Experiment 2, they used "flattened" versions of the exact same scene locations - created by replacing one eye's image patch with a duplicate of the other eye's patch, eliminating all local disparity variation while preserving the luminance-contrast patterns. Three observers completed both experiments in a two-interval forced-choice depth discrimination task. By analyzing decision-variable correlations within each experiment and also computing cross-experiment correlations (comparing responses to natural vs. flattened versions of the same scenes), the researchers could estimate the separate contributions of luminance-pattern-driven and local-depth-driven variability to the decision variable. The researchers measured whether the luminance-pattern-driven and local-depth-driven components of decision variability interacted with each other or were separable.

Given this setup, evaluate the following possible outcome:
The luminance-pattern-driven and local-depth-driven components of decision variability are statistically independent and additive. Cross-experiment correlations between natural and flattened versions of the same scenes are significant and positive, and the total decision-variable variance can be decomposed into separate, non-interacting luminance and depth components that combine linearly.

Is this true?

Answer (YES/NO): YES